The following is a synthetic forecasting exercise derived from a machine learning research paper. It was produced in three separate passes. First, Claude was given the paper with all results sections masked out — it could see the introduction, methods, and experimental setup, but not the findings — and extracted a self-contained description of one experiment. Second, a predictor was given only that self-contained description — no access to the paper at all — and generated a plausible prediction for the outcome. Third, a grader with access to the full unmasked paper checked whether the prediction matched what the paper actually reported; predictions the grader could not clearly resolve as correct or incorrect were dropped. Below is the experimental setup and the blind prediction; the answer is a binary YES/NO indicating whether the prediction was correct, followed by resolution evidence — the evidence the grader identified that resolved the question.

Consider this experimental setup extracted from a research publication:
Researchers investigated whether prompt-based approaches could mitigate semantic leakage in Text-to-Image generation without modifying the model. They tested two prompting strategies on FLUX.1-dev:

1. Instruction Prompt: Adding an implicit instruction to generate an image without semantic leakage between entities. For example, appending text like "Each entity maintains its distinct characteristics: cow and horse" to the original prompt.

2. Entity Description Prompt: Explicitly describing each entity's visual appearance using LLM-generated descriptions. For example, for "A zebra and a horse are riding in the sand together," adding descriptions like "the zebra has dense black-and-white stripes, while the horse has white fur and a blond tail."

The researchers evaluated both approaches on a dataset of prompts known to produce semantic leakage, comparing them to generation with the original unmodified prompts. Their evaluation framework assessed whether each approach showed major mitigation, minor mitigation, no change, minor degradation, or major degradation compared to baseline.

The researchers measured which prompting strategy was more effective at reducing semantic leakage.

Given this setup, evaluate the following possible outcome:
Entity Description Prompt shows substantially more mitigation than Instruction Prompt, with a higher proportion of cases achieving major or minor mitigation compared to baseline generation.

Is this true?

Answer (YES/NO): YES